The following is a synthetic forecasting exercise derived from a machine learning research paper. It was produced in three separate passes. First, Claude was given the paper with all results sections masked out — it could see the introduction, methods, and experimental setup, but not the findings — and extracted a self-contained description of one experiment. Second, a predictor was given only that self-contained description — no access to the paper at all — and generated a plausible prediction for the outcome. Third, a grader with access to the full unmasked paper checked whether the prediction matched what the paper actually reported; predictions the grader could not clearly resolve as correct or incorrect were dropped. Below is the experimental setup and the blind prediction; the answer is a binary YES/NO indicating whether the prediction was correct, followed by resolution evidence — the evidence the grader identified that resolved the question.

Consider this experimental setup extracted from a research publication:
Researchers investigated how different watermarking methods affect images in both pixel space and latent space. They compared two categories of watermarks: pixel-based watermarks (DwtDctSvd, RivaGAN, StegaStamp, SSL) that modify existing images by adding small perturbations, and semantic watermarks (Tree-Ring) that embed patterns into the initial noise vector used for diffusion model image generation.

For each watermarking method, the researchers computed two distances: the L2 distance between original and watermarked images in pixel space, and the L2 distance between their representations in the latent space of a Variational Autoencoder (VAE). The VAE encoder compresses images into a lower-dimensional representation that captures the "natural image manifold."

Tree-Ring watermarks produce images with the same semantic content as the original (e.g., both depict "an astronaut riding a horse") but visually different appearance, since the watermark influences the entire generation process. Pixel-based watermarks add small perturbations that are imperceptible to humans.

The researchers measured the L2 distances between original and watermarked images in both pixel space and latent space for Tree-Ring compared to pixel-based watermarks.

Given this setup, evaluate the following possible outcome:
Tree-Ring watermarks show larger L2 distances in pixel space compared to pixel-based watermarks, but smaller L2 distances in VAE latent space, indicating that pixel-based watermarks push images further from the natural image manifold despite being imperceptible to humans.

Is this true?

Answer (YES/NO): NO